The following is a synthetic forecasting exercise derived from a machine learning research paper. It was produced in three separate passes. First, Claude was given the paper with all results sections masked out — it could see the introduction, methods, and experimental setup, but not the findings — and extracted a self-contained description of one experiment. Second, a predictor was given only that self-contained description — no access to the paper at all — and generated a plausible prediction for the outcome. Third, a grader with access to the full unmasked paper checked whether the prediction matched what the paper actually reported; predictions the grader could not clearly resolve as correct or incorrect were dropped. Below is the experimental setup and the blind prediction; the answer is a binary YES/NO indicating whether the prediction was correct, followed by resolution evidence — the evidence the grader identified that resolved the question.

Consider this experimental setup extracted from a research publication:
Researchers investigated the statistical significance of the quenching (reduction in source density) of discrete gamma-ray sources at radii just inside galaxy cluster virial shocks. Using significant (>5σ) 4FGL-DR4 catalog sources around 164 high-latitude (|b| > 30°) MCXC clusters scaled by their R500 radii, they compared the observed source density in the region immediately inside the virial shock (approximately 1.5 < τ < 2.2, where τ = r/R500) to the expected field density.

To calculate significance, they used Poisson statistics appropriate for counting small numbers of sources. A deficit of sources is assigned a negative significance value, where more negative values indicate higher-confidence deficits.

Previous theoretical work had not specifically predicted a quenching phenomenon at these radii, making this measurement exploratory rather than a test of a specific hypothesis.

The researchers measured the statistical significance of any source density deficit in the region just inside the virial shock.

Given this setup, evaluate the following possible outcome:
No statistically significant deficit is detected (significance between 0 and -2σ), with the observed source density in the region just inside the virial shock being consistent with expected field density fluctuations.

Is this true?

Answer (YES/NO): NO